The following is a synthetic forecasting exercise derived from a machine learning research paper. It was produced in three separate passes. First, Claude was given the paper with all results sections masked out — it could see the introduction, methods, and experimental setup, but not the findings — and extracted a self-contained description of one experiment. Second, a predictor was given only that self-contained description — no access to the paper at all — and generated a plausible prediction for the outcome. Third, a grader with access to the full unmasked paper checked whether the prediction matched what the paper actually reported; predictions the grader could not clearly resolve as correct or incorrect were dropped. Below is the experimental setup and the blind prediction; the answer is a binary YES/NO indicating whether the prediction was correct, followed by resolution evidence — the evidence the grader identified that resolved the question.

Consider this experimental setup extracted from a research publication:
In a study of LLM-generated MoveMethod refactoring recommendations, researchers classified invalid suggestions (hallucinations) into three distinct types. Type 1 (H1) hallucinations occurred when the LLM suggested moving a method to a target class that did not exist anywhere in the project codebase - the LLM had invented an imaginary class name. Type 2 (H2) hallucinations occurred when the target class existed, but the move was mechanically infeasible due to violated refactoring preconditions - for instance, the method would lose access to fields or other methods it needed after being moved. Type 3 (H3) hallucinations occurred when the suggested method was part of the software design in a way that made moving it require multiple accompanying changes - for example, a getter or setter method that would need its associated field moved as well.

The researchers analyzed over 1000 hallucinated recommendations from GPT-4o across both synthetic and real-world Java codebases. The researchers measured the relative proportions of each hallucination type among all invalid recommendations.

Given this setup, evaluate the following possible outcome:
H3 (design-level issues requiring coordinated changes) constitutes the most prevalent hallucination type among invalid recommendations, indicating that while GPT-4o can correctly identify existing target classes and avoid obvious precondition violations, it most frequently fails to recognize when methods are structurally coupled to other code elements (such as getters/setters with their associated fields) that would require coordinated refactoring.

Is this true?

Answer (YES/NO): NO